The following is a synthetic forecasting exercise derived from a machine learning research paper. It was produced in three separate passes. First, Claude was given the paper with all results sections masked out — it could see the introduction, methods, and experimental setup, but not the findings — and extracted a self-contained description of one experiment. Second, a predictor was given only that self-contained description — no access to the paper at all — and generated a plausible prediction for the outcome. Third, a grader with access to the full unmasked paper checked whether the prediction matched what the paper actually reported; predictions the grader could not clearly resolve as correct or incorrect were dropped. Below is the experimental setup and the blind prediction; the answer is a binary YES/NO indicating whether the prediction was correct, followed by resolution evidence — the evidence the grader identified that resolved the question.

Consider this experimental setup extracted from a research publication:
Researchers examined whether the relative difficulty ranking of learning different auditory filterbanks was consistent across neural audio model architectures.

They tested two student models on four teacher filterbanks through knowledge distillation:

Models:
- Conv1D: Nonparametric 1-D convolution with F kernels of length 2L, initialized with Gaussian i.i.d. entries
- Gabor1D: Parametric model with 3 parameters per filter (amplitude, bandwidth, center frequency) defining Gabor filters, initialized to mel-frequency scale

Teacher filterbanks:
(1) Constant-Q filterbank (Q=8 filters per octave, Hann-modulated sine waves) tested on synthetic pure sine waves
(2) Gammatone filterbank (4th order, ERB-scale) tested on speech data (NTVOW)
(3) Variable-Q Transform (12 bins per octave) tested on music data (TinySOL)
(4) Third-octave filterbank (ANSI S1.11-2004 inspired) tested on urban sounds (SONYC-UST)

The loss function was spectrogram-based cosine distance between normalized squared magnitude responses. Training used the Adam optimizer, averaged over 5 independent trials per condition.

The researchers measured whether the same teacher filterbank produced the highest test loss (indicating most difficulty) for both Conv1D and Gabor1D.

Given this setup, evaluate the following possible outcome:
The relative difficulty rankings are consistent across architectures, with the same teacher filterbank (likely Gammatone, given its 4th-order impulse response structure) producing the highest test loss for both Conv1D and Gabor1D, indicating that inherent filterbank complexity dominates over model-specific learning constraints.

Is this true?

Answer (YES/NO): NO